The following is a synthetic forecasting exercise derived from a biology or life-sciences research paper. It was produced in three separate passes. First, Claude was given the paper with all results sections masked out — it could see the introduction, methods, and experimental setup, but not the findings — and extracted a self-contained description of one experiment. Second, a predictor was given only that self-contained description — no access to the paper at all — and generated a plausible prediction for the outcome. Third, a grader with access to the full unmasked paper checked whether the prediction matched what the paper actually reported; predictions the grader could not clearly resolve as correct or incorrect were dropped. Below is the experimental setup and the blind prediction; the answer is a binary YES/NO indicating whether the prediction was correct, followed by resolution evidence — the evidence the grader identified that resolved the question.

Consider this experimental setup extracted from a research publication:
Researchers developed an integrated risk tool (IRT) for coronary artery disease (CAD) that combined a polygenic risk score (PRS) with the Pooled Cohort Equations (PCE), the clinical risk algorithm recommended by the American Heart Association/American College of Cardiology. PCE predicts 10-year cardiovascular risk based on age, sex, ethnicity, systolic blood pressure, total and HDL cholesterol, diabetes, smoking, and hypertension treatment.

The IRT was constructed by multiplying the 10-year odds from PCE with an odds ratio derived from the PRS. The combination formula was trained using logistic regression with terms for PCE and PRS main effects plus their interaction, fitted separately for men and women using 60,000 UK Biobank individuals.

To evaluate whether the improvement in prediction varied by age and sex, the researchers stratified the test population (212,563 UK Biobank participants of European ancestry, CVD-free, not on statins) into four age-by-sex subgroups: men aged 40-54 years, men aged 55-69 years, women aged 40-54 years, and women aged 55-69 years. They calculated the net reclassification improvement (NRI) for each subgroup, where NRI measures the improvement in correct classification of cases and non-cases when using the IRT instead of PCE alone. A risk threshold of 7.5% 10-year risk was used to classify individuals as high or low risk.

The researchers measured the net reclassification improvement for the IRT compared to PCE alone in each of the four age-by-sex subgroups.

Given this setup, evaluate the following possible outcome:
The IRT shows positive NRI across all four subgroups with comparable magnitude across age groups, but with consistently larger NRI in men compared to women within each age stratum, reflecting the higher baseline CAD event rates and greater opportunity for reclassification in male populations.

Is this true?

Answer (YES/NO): NO